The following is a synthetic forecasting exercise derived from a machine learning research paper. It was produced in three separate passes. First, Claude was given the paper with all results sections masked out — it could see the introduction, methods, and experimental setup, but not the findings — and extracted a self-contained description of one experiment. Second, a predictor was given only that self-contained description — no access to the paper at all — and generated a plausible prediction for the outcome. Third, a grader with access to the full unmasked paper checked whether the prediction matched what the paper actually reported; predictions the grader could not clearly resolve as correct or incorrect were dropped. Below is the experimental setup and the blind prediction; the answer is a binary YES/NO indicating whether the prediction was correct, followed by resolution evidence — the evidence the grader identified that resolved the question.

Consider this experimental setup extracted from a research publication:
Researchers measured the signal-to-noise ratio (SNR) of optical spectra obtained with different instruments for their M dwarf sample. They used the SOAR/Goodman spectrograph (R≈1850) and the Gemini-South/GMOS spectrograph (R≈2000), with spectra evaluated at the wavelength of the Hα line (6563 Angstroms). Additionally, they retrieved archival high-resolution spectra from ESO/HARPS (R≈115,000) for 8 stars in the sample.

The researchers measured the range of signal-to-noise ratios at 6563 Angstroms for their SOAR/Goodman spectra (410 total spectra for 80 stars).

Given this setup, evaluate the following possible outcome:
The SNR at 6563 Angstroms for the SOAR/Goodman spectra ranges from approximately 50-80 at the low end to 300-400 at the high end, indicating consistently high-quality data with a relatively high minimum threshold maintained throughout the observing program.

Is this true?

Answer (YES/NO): NO